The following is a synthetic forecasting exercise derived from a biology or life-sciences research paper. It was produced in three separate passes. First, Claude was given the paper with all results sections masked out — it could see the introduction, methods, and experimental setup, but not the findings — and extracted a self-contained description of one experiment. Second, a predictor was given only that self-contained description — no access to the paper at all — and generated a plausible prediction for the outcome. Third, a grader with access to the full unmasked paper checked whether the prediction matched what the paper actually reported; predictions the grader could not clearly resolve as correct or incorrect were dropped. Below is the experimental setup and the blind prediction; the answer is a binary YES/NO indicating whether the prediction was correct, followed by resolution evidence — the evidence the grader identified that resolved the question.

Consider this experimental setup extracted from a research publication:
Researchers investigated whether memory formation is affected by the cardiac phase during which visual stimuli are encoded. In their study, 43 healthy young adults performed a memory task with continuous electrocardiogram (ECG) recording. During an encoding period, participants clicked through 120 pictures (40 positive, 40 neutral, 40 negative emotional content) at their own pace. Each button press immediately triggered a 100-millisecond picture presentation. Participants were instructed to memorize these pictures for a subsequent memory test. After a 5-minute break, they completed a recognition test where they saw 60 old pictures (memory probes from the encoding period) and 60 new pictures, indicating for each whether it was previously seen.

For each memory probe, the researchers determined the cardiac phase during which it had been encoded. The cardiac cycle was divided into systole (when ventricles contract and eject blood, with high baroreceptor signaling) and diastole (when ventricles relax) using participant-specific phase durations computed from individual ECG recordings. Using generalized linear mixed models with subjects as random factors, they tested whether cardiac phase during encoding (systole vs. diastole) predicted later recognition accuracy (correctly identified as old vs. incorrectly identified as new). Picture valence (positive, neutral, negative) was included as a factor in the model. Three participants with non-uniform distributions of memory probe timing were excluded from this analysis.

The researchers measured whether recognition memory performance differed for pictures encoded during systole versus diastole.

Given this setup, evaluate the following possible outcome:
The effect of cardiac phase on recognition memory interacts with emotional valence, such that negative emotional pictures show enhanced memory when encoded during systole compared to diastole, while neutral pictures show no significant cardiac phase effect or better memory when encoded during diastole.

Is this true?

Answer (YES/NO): NO